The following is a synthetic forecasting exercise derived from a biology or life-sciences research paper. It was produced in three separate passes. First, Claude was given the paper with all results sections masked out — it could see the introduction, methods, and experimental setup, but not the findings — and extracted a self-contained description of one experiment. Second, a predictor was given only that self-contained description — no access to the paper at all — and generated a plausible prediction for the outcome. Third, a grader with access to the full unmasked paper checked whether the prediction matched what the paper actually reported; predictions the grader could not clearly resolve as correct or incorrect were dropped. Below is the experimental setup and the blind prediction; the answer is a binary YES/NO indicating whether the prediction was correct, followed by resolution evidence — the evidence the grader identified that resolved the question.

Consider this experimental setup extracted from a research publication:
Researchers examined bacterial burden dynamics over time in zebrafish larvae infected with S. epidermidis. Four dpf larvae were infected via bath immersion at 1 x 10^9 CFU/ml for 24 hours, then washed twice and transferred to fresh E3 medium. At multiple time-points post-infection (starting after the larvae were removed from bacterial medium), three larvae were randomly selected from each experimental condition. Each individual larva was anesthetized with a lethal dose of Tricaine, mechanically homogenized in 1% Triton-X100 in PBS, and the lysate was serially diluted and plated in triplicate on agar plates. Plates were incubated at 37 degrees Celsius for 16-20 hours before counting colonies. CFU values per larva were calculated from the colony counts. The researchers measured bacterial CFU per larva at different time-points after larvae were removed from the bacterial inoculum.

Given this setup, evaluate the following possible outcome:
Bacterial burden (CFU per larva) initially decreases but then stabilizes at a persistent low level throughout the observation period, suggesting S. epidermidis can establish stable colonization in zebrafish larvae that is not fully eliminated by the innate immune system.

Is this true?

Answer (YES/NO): NO